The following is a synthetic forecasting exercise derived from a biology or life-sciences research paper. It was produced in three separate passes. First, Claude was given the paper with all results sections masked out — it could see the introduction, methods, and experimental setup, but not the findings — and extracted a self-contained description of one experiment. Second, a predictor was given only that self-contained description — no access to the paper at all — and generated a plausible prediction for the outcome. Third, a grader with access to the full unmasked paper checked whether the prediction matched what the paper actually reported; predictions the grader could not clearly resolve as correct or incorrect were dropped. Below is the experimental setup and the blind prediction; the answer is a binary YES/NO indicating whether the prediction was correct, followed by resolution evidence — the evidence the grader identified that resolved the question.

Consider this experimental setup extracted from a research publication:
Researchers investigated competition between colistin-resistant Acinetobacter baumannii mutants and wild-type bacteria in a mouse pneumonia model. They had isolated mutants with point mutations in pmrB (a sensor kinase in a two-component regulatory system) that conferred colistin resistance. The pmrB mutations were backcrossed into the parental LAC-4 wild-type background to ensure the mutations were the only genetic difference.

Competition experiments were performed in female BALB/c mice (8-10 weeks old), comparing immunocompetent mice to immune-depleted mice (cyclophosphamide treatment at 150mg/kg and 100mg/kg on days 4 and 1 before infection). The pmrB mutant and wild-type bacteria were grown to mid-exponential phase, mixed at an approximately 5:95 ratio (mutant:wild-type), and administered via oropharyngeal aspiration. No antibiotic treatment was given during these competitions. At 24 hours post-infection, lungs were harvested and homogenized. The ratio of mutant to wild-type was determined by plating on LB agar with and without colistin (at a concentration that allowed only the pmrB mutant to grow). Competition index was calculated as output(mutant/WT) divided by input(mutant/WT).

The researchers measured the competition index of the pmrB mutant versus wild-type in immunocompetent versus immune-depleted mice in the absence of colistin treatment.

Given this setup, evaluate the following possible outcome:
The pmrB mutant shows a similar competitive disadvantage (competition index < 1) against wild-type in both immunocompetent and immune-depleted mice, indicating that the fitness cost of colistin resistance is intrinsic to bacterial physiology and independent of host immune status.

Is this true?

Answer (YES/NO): NO